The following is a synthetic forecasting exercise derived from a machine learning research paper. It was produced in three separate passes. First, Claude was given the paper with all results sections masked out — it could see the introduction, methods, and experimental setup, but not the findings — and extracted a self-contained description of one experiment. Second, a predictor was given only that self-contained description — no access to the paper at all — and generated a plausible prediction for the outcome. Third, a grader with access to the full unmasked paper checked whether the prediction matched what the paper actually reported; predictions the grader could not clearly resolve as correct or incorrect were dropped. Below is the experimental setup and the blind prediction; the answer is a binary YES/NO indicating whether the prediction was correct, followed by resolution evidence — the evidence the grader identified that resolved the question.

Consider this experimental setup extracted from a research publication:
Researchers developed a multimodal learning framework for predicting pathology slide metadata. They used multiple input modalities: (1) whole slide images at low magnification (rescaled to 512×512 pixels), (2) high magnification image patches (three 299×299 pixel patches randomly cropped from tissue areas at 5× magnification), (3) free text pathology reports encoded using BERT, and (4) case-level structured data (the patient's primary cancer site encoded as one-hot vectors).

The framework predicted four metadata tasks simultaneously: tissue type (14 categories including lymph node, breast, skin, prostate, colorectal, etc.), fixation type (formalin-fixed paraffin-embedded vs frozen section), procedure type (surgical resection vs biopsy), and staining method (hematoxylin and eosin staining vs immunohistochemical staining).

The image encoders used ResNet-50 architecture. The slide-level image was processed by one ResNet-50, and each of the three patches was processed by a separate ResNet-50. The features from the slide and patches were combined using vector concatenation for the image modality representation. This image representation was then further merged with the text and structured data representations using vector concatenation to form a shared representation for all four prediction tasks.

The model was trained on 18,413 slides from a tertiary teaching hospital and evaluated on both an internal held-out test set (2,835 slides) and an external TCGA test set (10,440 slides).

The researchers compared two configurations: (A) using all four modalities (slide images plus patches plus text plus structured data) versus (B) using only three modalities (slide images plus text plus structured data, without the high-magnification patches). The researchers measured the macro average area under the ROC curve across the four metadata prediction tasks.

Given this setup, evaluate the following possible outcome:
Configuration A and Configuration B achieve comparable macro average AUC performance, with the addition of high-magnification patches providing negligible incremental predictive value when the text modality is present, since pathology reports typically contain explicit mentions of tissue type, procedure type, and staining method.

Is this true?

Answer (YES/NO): NO